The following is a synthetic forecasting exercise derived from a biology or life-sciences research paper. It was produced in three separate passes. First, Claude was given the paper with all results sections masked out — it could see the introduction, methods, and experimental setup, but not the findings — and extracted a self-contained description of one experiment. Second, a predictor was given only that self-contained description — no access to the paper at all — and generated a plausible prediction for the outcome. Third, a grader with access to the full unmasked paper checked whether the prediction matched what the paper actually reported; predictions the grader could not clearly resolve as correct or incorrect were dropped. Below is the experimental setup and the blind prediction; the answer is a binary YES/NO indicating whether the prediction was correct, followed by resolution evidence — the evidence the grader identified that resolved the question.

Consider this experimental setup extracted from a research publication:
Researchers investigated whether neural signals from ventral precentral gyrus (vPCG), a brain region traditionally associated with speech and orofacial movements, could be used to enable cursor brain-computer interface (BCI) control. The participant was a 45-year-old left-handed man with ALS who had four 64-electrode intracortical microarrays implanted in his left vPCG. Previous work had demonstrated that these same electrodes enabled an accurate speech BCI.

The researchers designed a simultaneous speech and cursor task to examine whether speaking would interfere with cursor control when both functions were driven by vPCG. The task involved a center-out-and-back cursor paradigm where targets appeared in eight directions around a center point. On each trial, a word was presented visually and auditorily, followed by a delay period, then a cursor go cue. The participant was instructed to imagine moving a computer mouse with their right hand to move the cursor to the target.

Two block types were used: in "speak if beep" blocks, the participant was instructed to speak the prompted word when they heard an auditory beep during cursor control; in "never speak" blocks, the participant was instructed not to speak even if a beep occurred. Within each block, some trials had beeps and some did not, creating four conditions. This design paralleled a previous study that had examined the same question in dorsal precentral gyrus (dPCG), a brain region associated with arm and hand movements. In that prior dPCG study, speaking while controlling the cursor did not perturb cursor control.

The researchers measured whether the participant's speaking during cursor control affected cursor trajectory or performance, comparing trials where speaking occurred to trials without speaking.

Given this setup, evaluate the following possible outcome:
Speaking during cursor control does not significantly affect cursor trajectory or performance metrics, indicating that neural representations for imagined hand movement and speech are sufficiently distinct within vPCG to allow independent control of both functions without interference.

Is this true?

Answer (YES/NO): NO